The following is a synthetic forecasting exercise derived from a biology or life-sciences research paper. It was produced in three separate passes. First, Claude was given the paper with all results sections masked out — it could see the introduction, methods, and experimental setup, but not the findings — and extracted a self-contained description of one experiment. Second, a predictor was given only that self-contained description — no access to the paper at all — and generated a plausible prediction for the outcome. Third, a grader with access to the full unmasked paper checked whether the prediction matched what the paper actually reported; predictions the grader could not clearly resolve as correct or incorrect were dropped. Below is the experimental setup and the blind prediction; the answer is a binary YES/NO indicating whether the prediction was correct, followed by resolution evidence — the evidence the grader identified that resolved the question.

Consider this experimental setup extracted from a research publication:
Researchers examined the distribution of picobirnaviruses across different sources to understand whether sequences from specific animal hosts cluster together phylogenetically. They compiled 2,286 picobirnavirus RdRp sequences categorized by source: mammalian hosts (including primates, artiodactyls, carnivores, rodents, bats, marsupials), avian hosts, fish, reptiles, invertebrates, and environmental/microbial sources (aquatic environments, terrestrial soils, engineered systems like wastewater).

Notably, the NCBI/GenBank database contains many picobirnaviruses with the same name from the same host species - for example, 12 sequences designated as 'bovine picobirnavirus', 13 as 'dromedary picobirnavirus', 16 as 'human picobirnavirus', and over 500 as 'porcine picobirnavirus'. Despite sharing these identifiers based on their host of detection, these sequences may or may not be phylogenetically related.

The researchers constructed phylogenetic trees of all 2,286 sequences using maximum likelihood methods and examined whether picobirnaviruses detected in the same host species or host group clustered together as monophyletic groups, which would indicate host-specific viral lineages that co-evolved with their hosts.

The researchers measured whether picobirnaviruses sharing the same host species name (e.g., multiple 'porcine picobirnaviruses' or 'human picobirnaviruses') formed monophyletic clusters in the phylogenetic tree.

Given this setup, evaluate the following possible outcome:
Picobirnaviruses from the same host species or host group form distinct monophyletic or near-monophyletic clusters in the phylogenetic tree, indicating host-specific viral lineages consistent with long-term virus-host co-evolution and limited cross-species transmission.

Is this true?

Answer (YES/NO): NO